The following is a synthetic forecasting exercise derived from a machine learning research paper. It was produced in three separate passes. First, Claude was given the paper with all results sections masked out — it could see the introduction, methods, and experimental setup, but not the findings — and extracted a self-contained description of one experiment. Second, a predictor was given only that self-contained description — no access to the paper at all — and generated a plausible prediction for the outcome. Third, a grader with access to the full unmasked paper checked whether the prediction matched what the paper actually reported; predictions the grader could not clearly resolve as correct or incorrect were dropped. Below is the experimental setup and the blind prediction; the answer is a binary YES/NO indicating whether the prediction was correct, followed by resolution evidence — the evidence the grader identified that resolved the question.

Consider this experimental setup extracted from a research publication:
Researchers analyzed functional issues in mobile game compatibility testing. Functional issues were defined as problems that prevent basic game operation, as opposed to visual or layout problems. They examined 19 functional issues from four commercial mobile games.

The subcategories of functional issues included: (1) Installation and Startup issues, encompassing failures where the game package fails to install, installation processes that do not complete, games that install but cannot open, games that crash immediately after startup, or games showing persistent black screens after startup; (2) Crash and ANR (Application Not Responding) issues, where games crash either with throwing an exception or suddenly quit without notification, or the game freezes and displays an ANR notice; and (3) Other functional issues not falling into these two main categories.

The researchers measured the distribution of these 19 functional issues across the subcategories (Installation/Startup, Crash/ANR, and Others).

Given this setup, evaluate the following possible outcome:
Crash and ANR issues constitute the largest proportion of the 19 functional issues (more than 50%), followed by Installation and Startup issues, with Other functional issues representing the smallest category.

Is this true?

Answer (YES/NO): NO